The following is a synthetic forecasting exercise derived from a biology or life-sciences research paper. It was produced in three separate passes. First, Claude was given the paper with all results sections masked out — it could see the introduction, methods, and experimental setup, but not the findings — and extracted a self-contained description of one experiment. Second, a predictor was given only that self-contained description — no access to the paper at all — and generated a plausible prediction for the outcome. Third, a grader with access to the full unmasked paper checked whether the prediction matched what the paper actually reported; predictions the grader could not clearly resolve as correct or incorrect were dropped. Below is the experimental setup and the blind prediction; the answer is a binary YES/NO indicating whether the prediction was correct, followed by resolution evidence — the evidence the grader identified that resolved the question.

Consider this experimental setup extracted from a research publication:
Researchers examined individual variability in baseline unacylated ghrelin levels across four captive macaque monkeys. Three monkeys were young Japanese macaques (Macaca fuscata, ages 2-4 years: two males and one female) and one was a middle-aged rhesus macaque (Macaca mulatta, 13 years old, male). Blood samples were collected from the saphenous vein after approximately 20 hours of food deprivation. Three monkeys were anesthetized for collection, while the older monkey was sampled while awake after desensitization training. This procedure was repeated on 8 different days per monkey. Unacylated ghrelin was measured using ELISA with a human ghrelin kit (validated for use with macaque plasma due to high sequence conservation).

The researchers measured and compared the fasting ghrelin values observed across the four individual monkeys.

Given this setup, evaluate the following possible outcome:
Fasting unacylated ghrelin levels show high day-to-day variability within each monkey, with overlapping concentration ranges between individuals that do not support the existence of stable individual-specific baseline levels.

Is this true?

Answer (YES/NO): NO